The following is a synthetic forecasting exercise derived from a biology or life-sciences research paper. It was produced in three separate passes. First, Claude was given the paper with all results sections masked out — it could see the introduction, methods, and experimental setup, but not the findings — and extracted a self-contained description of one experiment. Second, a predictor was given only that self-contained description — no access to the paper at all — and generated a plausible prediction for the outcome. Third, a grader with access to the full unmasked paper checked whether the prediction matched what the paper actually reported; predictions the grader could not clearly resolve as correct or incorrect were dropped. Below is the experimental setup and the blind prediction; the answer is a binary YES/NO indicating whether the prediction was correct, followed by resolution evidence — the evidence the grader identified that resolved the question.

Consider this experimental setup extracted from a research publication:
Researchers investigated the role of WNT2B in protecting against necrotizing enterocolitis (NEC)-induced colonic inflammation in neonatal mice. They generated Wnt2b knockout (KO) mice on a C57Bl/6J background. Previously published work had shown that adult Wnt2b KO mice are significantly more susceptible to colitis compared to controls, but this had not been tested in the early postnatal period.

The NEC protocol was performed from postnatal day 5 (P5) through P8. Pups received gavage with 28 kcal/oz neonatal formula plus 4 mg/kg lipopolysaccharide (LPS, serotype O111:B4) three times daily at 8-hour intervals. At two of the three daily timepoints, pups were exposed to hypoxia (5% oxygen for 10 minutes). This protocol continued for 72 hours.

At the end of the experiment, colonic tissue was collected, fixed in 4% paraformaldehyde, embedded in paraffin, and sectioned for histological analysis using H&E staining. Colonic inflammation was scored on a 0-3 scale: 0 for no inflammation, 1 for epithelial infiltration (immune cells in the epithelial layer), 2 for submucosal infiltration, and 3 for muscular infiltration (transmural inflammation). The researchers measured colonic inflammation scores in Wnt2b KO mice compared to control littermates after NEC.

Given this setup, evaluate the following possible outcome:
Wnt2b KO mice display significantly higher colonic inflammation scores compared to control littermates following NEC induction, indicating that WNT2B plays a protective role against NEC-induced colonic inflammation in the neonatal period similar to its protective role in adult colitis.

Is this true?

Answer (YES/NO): NO